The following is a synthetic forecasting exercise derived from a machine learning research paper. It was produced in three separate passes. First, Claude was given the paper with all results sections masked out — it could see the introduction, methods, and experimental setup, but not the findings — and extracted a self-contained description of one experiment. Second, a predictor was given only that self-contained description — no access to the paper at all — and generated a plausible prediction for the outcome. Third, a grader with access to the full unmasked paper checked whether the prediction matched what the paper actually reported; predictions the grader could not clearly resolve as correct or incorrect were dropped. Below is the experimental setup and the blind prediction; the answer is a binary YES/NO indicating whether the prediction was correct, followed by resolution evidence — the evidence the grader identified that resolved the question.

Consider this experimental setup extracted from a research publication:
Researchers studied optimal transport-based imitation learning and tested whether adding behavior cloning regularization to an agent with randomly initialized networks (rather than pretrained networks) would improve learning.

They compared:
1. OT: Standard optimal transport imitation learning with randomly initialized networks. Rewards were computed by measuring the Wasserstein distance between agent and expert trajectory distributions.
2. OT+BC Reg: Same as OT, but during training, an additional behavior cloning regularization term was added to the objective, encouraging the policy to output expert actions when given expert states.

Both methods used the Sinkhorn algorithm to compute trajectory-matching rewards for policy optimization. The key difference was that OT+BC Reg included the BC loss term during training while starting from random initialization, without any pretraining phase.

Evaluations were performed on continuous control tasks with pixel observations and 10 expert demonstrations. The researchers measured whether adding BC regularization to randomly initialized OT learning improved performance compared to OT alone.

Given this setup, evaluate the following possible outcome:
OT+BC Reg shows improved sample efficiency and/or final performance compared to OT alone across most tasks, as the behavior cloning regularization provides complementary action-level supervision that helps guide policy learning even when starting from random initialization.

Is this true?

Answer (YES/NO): YES